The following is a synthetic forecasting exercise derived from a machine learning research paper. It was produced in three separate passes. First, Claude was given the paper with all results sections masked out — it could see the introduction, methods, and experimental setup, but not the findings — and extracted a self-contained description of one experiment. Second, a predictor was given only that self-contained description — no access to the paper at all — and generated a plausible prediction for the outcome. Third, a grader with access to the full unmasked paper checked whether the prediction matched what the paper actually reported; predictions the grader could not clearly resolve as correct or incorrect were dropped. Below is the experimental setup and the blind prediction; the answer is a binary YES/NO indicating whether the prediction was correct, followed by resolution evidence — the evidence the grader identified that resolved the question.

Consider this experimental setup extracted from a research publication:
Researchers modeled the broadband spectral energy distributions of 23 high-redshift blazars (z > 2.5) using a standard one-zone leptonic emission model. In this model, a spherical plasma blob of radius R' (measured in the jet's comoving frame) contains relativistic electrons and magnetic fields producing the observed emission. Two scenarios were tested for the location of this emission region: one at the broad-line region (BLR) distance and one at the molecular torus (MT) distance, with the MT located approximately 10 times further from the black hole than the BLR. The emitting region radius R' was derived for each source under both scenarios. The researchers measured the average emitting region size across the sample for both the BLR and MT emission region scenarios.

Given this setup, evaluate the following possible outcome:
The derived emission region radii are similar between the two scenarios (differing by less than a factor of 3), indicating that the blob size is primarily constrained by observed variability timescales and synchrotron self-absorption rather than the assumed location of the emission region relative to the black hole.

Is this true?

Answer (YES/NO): NO